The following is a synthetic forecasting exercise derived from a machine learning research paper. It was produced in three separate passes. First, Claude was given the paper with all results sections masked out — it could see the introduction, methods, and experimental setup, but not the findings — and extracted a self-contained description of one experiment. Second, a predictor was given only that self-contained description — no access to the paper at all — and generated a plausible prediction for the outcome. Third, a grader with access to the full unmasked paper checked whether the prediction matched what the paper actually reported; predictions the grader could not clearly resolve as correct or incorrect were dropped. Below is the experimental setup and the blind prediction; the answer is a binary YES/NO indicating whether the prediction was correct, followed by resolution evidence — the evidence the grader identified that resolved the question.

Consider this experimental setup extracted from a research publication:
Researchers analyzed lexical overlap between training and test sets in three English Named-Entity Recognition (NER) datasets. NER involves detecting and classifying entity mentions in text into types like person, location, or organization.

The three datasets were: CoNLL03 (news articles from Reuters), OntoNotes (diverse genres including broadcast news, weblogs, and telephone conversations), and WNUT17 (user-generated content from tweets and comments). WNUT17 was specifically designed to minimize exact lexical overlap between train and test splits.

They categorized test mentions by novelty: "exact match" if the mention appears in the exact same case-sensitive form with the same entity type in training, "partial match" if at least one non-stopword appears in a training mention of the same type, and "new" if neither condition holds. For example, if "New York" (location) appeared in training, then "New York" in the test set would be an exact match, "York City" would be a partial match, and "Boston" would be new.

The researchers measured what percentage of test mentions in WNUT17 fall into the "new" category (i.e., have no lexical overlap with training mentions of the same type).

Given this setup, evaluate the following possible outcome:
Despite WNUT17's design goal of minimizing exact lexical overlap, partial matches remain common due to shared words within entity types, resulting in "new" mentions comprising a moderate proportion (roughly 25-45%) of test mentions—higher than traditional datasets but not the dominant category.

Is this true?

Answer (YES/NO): NO